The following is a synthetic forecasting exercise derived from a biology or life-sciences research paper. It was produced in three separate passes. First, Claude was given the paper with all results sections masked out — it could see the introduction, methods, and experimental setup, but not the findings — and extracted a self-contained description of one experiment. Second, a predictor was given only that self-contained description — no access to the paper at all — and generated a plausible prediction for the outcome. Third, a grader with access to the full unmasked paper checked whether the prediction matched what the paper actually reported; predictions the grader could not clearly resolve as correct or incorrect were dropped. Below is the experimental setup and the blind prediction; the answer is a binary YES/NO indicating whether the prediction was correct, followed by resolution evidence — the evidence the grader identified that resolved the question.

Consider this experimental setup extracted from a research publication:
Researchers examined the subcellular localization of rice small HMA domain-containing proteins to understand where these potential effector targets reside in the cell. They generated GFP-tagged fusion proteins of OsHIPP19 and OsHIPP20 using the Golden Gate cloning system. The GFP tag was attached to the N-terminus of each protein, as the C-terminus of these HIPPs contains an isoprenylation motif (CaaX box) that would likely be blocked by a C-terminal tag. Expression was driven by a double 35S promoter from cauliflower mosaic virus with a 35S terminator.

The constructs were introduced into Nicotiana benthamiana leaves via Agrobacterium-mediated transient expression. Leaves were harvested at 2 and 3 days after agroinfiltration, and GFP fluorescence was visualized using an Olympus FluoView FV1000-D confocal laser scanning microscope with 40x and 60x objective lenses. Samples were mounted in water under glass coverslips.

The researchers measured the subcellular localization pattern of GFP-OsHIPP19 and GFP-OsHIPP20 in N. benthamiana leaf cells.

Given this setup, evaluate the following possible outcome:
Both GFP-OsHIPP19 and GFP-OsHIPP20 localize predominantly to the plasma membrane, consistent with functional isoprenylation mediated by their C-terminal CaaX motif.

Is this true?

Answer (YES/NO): NO